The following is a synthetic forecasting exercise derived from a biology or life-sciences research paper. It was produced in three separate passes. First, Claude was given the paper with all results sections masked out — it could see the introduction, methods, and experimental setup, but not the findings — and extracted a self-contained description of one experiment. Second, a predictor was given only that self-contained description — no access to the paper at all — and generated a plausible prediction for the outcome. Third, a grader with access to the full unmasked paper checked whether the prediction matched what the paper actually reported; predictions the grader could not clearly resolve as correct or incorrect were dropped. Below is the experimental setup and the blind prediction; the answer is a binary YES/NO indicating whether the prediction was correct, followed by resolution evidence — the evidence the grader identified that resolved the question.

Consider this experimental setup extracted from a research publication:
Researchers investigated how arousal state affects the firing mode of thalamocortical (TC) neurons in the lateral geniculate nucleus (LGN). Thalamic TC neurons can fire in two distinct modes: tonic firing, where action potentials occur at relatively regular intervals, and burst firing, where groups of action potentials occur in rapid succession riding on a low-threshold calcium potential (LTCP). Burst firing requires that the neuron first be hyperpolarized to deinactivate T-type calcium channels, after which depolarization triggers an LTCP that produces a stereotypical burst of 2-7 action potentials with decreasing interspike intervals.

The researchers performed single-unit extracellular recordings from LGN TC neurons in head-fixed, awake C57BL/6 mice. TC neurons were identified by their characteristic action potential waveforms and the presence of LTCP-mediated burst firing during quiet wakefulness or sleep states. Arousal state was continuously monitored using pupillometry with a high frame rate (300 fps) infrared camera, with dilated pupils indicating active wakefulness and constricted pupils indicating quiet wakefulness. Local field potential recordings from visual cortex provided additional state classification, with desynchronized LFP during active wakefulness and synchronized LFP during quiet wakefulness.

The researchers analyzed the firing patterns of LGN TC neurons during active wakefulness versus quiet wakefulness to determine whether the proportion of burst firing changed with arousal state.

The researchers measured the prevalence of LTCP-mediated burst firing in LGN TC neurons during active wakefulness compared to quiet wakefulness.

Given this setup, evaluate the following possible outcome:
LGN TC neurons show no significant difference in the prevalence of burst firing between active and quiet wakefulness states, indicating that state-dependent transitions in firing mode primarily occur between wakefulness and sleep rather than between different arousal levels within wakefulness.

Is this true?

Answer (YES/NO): NO